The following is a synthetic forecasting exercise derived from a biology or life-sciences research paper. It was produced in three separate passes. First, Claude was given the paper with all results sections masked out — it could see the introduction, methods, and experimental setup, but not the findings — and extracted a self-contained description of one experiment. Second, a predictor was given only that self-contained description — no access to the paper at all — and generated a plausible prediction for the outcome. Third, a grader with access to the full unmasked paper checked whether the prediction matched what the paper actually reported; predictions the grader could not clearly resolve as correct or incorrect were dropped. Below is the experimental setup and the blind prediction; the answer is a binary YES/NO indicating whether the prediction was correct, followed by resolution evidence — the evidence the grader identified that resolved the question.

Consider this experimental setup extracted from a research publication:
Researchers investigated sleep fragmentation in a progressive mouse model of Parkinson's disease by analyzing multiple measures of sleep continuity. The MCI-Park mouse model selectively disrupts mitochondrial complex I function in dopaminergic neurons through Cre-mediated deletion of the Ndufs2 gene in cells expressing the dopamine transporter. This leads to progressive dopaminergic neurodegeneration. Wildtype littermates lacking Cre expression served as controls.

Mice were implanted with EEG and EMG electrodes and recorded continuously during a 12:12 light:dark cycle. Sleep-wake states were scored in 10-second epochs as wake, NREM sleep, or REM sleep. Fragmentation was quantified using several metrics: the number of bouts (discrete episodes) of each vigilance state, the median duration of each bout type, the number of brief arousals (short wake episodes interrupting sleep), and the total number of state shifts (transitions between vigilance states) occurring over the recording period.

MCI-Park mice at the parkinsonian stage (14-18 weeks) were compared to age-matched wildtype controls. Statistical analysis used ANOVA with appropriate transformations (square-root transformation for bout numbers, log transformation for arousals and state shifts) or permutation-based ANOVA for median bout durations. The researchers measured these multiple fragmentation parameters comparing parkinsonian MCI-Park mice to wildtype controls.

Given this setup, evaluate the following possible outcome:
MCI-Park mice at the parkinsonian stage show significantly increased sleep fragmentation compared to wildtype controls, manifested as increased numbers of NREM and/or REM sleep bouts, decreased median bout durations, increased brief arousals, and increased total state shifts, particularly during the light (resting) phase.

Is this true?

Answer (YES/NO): NO